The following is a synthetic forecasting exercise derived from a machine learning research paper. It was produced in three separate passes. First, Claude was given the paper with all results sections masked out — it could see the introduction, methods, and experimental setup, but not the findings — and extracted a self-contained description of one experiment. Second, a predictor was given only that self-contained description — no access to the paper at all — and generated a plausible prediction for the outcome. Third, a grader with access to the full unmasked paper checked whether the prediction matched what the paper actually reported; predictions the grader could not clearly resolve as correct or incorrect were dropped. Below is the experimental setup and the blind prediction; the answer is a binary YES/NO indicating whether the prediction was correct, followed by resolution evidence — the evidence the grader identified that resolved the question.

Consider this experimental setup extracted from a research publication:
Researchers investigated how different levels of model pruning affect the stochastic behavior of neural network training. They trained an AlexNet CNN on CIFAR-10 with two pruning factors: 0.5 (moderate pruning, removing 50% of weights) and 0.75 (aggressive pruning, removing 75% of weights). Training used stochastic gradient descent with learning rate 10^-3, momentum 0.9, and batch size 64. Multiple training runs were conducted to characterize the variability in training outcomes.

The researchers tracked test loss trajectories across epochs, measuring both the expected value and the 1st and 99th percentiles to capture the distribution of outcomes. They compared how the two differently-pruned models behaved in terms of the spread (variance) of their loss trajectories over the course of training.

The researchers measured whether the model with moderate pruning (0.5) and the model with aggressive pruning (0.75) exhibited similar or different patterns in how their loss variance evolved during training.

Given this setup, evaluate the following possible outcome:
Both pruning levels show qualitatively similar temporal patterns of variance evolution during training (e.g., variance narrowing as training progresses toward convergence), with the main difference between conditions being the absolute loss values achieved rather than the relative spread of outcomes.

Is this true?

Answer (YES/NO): NO